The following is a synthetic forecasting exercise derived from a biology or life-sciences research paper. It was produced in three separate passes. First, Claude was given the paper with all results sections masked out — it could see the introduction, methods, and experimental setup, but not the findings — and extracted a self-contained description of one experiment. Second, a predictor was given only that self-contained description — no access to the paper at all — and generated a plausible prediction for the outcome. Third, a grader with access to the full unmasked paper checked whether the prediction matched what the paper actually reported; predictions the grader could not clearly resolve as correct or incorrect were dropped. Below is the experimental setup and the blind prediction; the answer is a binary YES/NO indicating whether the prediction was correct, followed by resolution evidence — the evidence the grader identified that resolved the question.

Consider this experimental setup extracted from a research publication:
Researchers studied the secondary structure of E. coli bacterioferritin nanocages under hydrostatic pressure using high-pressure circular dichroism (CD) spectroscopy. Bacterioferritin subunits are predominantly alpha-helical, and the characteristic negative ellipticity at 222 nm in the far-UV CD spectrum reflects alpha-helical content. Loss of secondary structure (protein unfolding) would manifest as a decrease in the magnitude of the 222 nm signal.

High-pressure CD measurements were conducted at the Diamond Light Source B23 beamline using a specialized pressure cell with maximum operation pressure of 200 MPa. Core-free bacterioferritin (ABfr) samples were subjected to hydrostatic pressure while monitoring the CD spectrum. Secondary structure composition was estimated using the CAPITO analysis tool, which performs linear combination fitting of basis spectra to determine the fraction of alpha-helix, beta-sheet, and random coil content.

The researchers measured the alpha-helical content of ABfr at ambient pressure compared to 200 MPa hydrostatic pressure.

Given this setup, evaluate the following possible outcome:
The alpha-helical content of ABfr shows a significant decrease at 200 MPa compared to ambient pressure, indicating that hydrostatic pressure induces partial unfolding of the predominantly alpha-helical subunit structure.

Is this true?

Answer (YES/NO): NO